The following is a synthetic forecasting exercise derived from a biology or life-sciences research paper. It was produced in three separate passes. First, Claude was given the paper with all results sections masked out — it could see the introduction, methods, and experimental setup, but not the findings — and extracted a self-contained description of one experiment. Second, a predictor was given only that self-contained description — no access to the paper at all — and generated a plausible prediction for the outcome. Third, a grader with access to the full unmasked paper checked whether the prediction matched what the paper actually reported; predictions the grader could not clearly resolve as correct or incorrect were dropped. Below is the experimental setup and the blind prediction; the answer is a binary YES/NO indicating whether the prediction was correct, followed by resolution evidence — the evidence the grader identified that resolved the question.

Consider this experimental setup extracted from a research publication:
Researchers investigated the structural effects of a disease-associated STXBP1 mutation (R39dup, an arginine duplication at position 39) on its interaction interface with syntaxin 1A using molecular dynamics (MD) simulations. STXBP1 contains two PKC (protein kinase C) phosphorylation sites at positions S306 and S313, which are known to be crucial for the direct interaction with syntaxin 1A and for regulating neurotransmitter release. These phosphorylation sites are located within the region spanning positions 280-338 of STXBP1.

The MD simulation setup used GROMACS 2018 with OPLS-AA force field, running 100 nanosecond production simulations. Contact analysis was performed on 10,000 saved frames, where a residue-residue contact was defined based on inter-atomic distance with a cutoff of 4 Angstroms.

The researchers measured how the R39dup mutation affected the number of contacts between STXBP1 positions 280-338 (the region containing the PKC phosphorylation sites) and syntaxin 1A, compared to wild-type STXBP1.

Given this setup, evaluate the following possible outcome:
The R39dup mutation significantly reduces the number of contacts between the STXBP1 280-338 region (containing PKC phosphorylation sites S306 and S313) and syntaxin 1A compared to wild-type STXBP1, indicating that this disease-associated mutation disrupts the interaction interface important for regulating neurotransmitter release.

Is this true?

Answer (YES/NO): YES